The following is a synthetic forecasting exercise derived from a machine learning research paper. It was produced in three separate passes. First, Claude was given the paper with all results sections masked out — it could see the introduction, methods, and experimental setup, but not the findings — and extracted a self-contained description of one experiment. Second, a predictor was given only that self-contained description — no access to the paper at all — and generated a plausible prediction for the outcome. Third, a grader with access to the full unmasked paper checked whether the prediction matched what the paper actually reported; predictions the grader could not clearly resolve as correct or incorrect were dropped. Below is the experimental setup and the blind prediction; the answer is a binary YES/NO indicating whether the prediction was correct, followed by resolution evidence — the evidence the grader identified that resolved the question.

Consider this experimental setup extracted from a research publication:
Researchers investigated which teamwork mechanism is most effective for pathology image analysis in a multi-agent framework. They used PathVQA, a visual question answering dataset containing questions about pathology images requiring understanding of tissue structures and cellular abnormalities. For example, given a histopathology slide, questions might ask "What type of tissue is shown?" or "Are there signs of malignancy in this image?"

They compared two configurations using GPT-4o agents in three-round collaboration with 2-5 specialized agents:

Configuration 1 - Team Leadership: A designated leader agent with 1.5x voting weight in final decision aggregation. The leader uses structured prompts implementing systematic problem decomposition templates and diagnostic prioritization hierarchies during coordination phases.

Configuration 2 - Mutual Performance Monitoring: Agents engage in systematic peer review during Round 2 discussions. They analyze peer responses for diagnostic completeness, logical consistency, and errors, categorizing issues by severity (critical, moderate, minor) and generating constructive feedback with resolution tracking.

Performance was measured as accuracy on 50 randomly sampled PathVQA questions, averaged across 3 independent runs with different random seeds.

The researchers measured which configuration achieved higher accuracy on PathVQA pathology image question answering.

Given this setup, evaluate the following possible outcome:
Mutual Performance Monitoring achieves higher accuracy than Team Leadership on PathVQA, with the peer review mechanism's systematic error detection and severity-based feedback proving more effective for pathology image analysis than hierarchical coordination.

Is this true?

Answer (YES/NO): YES